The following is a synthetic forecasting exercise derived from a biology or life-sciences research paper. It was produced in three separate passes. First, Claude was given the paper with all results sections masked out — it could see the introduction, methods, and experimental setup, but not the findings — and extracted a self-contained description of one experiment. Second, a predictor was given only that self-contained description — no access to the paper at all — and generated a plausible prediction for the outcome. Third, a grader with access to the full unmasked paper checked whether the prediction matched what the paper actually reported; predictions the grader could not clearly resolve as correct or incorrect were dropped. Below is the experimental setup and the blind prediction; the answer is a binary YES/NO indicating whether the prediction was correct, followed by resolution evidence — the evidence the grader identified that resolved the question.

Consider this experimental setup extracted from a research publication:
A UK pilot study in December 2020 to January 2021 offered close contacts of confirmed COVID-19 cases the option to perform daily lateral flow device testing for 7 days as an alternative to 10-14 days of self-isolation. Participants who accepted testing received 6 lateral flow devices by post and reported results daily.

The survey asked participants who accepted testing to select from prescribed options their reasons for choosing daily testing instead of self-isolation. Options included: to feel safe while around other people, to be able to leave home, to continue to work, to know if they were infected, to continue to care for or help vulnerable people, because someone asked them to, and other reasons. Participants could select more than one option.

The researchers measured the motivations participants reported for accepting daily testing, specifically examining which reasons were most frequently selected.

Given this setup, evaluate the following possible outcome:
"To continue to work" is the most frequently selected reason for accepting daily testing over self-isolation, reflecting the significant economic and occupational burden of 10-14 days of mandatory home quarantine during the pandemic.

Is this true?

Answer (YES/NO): NO